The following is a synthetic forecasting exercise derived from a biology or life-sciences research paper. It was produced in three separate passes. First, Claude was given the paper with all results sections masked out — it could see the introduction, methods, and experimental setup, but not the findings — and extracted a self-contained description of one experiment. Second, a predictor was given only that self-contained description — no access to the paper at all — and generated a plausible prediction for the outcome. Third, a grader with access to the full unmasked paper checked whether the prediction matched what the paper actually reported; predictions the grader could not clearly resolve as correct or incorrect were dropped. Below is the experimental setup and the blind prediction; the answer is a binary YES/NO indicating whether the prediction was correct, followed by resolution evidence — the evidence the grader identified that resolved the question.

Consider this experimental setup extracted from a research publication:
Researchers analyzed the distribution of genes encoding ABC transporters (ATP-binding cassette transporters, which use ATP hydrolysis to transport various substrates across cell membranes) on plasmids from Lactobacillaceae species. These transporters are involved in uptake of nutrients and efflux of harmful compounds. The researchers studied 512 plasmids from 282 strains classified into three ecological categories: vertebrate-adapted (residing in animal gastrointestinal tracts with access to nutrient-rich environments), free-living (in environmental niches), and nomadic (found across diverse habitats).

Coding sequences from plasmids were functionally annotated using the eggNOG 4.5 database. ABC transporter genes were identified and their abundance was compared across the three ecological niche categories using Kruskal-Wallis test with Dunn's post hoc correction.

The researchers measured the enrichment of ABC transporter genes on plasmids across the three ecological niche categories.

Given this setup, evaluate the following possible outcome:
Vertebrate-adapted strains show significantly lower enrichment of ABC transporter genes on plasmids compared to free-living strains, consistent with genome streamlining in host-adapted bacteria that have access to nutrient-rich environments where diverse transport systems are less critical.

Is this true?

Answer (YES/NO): NO